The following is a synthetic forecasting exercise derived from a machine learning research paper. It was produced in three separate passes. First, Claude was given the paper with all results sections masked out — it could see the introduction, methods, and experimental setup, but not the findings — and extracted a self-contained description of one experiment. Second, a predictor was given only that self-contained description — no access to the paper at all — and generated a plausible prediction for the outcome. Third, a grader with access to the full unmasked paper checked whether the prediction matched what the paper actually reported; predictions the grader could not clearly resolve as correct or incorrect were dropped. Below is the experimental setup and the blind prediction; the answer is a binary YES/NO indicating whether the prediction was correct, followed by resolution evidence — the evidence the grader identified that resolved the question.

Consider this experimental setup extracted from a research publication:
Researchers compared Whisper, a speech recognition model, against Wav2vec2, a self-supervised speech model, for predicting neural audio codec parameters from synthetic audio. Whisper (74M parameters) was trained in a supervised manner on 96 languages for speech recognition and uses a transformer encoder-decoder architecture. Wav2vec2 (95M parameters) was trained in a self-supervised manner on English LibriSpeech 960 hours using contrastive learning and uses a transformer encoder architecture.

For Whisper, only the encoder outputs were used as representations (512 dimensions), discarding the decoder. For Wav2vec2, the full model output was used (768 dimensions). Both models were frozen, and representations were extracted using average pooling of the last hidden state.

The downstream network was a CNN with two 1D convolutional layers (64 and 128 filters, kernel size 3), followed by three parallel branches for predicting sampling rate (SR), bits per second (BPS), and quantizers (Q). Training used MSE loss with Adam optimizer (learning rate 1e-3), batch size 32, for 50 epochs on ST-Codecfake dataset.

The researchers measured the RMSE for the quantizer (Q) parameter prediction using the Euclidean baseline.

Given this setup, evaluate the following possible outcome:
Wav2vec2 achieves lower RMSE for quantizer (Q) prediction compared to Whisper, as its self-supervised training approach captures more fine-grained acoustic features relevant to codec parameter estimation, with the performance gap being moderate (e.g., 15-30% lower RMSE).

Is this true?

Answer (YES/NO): NO